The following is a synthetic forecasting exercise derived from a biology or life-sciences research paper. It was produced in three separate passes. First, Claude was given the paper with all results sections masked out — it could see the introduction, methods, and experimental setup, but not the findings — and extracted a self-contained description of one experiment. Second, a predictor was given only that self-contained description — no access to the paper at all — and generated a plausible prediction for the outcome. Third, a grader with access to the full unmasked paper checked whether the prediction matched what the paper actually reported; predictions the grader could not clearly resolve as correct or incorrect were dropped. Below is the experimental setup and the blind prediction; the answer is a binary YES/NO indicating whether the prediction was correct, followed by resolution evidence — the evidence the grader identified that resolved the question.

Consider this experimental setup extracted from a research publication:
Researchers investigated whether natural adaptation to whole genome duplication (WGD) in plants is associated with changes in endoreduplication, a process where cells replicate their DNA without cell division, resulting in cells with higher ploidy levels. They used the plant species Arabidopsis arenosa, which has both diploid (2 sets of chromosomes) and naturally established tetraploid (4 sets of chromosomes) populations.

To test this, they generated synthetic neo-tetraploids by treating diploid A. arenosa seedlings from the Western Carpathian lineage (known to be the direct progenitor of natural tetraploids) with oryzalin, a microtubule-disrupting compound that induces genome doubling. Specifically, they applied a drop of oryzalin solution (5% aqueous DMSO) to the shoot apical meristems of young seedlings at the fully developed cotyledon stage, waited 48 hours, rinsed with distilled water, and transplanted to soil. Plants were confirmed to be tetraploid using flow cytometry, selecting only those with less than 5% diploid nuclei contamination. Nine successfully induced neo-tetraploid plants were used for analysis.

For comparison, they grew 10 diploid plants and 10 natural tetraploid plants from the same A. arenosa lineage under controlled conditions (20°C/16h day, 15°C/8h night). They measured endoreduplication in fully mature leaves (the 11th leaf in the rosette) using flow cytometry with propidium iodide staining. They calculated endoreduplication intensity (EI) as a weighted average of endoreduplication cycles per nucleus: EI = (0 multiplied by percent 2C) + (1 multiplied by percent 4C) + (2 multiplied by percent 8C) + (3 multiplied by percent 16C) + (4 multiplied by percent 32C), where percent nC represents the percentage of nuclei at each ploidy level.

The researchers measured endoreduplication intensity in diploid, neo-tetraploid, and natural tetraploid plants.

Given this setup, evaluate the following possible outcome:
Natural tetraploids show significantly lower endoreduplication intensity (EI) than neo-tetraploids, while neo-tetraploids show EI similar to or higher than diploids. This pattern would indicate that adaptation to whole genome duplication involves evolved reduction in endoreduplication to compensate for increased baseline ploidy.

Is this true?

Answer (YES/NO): NO